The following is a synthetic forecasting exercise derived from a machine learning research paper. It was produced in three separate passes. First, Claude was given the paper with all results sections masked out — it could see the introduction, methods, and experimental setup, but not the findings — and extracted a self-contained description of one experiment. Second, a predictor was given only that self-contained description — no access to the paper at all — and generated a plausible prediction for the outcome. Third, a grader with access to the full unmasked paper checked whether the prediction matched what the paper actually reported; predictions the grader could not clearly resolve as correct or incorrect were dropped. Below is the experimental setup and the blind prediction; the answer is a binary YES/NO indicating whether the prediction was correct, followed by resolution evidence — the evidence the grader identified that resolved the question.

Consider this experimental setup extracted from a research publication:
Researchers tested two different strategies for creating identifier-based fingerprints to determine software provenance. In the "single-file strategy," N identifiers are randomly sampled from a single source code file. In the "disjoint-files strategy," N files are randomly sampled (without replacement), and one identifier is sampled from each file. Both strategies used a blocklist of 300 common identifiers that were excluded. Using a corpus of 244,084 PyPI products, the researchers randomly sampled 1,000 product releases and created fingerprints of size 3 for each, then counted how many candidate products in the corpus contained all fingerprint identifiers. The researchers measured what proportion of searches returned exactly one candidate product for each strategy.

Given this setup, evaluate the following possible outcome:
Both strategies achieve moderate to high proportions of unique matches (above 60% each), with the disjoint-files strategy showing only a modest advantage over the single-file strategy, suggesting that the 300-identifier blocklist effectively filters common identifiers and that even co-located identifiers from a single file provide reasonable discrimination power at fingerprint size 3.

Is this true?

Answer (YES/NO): YES